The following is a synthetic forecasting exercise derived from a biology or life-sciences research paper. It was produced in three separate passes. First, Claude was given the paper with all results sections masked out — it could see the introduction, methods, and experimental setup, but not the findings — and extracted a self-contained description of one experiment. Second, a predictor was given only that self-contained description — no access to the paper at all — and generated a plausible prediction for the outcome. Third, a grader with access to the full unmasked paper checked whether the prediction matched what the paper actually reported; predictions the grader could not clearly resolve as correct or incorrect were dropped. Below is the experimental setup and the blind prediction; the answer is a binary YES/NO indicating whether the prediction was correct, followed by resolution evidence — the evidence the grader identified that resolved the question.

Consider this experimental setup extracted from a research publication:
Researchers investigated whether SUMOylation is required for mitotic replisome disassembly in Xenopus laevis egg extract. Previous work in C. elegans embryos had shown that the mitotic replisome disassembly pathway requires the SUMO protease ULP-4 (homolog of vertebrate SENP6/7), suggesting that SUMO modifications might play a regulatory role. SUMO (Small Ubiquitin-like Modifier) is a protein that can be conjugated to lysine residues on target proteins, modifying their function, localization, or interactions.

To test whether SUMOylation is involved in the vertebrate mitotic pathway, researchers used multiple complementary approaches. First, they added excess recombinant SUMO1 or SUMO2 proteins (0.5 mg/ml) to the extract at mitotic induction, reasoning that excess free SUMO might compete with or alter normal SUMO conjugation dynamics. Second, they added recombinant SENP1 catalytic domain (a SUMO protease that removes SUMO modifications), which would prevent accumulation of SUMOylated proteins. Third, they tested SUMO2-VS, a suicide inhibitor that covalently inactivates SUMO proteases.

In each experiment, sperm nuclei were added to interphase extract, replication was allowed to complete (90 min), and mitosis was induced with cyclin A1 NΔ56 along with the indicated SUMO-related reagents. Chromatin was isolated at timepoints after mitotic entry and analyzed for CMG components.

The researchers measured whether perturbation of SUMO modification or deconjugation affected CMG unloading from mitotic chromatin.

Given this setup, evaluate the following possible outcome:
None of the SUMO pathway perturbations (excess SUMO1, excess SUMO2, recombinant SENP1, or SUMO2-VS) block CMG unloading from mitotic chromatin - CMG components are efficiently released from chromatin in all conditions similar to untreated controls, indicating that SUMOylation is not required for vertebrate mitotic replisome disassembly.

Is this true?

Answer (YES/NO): YES